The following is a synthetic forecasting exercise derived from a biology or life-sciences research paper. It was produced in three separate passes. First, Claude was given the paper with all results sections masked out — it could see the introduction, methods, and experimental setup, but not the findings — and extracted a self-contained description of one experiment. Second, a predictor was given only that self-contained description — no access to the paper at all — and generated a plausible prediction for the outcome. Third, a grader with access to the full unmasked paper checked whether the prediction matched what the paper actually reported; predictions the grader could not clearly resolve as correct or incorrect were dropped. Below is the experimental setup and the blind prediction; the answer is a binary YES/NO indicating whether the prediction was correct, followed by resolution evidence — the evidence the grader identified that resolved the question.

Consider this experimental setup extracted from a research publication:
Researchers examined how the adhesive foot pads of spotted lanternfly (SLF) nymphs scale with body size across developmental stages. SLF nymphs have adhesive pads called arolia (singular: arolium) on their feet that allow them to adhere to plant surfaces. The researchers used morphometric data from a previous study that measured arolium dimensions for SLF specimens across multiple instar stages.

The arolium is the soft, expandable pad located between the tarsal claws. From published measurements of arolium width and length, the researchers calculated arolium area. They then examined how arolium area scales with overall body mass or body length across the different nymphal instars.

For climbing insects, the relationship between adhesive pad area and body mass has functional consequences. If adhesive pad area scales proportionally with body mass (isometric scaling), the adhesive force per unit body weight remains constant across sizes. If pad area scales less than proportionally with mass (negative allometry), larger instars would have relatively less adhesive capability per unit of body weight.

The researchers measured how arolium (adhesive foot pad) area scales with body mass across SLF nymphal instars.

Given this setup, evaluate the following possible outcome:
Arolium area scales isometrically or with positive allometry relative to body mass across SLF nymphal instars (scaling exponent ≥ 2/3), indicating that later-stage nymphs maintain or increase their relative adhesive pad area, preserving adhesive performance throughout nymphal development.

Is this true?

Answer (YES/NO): YES